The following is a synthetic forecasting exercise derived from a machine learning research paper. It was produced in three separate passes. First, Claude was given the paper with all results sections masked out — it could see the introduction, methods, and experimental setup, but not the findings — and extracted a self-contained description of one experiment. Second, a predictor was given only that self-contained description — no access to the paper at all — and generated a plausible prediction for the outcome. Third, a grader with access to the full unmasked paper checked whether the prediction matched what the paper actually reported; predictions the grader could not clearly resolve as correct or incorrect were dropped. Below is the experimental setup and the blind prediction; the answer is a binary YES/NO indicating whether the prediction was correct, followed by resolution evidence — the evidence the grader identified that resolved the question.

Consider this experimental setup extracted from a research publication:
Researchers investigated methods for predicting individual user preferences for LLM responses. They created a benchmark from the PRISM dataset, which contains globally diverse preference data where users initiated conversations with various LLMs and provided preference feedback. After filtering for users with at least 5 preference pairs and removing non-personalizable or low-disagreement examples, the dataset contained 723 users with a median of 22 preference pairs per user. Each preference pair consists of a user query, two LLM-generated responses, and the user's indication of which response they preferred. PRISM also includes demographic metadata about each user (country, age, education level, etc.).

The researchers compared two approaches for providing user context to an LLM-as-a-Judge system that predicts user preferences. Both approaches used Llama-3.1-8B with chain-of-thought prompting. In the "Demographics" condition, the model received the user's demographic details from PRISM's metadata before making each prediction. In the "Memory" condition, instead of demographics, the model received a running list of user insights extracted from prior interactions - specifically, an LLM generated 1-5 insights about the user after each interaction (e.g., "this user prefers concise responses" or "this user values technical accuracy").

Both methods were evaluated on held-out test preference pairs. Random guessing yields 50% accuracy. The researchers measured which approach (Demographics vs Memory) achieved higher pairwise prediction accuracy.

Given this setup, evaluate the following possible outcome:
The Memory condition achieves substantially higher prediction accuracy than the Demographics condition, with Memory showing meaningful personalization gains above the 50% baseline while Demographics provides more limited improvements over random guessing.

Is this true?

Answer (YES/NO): NO